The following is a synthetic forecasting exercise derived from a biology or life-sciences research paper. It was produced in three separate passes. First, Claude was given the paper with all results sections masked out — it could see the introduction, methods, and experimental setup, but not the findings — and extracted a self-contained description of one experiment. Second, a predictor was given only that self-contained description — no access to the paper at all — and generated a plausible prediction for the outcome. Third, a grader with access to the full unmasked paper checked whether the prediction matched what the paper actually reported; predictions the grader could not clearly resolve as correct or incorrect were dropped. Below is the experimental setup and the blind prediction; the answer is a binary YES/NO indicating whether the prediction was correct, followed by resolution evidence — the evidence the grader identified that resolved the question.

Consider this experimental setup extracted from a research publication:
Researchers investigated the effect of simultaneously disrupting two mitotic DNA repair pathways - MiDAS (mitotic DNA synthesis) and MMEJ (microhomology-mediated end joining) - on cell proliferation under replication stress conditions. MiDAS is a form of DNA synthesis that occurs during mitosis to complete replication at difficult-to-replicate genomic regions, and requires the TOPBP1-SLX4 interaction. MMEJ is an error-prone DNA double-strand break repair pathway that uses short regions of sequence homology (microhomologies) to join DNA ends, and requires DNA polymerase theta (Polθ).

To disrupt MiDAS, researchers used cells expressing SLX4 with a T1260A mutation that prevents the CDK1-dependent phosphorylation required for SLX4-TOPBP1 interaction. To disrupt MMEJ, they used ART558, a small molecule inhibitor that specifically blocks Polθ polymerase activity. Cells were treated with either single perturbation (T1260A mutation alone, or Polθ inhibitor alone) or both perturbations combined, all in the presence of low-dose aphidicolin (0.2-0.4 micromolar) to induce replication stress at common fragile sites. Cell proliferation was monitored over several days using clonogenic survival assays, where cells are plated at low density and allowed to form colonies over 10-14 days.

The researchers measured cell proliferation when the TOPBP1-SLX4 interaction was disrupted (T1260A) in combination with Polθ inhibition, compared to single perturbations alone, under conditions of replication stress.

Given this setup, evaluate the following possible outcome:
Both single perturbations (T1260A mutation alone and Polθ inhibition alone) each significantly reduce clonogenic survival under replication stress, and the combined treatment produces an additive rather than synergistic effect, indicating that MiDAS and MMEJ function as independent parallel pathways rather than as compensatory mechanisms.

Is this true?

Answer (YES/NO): NO